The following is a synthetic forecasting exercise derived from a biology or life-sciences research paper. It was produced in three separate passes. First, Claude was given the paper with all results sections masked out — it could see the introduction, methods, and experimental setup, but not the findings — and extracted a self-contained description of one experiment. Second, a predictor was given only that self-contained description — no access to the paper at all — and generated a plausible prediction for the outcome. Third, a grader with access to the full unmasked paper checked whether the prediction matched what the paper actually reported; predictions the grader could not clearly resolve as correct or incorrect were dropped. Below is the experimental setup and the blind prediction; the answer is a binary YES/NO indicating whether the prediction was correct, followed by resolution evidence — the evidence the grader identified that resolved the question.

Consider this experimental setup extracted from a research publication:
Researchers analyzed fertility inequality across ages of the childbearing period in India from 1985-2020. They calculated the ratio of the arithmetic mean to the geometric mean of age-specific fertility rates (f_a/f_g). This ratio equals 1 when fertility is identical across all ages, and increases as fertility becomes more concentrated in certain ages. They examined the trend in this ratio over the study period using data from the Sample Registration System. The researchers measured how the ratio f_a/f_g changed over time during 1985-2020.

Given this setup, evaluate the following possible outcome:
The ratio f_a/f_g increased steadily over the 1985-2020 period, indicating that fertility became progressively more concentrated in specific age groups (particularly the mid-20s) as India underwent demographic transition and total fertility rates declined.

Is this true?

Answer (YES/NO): NO